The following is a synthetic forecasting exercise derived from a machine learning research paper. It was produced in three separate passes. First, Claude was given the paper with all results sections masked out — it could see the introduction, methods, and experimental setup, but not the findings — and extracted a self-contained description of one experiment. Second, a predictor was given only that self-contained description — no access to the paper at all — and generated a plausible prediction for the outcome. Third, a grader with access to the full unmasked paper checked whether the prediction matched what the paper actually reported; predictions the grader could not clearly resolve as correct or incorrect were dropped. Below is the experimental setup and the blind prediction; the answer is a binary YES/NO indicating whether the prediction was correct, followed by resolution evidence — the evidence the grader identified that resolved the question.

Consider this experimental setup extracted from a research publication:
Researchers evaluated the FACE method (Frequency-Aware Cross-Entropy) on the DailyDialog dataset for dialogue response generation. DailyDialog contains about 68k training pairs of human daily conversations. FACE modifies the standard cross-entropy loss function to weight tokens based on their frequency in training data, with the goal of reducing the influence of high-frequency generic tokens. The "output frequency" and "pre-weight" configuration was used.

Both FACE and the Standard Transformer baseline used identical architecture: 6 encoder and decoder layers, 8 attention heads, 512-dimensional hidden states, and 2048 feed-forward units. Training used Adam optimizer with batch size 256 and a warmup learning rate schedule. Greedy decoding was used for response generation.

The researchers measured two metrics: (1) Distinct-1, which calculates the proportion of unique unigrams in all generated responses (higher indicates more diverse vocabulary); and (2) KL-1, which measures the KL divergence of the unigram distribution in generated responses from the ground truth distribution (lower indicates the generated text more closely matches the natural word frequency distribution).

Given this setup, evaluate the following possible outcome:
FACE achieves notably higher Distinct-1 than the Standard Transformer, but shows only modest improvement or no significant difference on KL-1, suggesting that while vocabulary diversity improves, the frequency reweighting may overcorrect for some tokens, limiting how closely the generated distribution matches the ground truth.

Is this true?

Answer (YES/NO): YES